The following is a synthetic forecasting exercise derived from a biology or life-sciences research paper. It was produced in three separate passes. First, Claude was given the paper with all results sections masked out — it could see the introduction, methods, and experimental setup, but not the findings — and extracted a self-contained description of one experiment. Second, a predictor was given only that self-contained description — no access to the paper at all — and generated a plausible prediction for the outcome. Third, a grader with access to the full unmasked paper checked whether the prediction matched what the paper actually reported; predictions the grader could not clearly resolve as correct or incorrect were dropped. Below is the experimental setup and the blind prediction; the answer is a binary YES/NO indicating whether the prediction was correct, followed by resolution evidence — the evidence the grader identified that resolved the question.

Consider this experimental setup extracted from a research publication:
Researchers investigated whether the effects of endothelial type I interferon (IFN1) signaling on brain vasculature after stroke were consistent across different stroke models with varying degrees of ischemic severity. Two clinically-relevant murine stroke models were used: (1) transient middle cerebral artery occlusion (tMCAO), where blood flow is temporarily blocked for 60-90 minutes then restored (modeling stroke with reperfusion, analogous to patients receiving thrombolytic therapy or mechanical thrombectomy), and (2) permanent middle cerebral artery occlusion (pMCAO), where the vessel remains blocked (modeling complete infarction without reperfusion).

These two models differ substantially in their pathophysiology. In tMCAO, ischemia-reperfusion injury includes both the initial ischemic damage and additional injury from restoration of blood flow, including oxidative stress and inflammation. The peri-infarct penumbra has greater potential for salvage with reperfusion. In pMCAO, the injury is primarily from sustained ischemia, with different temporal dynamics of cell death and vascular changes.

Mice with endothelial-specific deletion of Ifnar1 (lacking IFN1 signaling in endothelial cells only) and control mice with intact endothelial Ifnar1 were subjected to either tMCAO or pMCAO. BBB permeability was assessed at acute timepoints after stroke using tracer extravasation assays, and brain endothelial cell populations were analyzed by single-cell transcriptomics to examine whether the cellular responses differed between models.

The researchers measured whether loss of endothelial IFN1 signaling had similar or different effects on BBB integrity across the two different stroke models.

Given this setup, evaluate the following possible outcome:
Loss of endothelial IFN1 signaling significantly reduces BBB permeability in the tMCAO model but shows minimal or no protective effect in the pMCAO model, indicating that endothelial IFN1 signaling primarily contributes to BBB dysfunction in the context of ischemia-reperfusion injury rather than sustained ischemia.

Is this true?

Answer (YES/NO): NO